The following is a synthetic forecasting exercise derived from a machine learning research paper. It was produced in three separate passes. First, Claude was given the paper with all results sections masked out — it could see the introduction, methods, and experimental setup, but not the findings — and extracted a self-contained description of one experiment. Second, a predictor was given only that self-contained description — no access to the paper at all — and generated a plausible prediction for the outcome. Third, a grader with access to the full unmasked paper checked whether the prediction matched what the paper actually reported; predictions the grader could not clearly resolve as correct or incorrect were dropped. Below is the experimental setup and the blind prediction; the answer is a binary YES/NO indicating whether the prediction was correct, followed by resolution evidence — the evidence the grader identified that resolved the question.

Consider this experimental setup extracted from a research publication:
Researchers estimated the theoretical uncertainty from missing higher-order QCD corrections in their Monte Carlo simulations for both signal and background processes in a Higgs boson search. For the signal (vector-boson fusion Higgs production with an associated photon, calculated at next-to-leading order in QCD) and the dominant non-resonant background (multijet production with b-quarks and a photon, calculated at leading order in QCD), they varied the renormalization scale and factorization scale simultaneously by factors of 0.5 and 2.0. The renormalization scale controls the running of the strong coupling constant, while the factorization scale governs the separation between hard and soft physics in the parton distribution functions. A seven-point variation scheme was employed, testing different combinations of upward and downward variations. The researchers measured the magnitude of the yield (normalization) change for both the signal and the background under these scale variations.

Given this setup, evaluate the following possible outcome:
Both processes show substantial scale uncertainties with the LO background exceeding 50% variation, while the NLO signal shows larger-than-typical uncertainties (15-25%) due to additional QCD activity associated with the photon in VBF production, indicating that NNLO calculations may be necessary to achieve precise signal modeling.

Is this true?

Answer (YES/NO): NO